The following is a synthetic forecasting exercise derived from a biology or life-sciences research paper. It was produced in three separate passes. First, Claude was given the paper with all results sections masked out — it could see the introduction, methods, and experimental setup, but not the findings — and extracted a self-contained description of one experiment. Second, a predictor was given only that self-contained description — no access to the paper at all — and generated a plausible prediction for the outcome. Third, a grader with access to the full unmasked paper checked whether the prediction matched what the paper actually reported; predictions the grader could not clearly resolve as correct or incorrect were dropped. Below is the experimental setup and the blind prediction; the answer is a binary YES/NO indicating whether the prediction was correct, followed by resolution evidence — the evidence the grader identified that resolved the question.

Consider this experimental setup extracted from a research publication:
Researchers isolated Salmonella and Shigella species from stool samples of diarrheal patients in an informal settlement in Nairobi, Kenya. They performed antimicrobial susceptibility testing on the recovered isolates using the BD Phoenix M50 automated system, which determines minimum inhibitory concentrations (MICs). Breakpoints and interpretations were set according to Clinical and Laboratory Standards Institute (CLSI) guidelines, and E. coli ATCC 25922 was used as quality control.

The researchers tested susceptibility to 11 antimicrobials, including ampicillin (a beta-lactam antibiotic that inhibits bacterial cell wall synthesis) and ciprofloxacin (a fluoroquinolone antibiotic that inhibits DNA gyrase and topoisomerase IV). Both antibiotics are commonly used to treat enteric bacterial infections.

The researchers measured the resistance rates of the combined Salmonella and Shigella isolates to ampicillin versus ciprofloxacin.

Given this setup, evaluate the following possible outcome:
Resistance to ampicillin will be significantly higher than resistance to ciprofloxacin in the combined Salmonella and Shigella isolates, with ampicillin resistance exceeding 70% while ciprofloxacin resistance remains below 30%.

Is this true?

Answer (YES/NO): YES